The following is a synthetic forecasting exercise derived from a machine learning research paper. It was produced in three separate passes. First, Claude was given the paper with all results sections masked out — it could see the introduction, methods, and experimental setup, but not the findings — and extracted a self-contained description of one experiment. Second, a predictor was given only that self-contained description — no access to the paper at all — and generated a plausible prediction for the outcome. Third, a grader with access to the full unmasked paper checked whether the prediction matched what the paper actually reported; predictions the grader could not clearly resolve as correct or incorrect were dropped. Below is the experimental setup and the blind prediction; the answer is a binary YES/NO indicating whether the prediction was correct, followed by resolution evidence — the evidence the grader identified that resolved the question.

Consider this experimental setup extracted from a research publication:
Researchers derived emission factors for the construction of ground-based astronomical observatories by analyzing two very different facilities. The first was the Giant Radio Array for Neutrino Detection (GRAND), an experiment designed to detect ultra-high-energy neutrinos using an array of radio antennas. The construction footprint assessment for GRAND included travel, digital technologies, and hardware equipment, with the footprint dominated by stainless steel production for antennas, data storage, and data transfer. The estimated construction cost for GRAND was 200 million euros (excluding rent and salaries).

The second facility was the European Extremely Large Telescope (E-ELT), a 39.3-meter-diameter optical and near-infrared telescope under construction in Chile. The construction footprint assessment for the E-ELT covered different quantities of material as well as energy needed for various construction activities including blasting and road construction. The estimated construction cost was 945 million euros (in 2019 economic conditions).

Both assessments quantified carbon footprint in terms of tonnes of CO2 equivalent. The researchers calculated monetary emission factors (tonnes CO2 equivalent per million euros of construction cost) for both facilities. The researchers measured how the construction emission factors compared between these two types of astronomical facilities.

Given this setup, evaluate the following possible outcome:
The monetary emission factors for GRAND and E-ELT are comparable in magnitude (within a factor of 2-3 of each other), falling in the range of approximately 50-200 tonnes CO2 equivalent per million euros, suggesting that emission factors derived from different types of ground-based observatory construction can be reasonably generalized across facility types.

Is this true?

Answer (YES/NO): NO